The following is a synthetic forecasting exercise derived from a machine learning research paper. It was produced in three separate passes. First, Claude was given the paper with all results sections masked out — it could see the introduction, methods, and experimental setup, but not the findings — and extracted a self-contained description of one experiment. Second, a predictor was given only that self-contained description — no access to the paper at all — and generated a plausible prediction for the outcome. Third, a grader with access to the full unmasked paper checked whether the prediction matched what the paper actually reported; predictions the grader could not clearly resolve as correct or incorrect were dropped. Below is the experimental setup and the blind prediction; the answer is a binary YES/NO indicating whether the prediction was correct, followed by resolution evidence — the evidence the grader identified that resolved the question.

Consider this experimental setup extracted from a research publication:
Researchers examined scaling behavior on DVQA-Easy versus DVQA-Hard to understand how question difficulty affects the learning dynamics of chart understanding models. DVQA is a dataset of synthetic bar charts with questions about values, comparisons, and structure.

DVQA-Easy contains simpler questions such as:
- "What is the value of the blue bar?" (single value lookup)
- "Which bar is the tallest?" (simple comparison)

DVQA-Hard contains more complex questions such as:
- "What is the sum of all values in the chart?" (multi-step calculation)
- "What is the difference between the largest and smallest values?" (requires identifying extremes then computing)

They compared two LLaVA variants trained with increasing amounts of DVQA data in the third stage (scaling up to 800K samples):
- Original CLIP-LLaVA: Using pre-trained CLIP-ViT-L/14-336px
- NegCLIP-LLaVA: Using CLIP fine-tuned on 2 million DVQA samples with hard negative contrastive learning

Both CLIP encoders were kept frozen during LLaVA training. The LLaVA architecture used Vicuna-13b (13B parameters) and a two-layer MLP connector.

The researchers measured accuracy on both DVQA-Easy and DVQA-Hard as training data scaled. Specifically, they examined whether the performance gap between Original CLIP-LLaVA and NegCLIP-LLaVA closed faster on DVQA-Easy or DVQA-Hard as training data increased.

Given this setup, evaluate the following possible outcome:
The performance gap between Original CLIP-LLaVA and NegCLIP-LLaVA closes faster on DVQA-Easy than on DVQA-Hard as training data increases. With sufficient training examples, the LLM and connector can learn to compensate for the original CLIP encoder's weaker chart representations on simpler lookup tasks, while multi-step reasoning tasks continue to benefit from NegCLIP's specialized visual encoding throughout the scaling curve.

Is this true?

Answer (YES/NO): YES